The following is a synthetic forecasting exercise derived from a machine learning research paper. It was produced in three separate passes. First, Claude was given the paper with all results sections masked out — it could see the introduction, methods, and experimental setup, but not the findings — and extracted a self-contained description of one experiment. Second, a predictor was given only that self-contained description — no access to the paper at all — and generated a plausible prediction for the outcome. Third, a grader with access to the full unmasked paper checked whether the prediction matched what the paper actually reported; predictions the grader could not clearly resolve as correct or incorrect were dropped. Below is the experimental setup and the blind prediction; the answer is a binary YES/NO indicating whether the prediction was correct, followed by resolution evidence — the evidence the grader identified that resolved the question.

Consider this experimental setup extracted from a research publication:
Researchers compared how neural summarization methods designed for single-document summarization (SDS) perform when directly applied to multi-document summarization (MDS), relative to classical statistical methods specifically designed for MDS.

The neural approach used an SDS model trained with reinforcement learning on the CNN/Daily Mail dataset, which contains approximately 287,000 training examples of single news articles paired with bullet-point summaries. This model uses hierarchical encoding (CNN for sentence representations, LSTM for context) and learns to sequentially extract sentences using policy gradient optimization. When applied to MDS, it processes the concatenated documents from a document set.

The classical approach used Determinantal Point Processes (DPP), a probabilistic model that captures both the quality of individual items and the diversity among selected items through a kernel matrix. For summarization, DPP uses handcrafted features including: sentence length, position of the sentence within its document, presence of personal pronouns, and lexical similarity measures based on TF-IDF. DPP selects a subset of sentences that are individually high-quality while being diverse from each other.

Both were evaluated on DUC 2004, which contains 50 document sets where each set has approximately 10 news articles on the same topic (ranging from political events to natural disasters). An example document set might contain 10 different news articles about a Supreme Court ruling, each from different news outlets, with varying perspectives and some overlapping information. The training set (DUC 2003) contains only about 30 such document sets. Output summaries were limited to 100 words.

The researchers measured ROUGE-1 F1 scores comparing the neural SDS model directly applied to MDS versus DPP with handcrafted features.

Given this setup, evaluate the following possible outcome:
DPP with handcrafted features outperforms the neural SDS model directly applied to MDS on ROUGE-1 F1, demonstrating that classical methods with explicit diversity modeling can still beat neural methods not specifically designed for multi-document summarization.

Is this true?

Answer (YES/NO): YES